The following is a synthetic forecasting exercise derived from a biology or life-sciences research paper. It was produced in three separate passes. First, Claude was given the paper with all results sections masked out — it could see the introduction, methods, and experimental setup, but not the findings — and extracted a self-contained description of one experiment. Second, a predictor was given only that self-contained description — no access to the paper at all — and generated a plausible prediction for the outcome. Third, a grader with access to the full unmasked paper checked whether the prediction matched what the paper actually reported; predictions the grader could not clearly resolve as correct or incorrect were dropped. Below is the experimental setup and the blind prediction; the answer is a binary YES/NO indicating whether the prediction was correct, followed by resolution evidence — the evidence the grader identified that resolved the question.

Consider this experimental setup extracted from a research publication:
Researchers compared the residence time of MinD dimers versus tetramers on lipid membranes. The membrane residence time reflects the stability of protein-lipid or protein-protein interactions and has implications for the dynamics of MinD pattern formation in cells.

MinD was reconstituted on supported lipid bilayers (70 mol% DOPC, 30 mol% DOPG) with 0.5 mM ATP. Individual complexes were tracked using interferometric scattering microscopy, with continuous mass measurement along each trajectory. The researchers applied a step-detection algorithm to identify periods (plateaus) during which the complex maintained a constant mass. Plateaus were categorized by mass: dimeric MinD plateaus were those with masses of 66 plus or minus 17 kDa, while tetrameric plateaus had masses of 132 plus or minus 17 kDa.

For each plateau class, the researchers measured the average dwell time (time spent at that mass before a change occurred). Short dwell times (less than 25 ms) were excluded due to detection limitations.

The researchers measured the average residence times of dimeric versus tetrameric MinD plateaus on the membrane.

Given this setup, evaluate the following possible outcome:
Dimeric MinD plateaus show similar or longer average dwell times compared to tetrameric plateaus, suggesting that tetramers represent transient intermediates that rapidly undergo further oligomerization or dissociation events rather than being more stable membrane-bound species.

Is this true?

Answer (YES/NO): NO